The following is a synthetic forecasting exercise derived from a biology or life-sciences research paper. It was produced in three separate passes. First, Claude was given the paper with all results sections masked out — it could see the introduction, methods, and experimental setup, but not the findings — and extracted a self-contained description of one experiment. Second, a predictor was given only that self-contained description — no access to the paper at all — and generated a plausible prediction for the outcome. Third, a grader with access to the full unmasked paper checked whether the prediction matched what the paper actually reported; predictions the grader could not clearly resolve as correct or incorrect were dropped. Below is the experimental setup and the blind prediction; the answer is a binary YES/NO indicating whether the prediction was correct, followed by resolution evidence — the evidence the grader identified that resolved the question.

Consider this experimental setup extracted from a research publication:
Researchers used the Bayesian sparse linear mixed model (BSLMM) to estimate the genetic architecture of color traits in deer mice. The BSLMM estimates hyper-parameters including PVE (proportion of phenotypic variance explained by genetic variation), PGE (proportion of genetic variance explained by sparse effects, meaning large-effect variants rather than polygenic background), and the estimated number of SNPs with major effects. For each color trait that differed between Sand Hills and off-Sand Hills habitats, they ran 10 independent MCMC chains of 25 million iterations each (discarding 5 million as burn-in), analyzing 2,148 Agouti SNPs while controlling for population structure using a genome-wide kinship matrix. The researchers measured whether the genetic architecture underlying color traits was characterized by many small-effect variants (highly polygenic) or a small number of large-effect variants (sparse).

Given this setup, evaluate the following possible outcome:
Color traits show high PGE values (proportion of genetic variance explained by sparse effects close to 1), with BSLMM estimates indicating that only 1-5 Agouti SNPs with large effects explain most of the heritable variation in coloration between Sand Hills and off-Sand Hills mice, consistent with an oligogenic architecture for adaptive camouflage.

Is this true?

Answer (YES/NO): NO